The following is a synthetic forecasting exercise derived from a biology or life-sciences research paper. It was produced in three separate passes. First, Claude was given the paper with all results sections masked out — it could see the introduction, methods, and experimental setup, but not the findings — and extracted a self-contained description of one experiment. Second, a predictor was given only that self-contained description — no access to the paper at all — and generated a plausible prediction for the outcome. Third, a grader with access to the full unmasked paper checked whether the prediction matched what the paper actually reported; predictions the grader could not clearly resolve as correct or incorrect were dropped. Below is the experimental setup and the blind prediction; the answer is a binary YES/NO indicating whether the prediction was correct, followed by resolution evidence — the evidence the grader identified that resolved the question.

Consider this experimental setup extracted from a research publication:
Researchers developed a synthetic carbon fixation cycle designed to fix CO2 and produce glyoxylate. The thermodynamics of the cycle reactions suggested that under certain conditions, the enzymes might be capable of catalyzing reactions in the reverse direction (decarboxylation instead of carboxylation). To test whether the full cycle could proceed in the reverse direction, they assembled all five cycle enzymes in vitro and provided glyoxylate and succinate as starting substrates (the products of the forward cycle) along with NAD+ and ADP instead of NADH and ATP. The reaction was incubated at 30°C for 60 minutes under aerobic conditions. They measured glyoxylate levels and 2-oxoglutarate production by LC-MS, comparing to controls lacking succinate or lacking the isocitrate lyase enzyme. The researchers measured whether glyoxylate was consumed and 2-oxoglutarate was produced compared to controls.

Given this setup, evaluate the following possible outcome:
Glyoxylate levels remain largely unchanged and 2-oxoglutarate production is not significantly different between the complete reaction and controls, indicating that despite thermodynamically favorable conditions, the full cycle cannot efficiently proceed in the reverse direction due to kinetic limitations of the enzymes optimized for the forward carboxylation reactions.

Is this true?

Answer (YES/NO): NO